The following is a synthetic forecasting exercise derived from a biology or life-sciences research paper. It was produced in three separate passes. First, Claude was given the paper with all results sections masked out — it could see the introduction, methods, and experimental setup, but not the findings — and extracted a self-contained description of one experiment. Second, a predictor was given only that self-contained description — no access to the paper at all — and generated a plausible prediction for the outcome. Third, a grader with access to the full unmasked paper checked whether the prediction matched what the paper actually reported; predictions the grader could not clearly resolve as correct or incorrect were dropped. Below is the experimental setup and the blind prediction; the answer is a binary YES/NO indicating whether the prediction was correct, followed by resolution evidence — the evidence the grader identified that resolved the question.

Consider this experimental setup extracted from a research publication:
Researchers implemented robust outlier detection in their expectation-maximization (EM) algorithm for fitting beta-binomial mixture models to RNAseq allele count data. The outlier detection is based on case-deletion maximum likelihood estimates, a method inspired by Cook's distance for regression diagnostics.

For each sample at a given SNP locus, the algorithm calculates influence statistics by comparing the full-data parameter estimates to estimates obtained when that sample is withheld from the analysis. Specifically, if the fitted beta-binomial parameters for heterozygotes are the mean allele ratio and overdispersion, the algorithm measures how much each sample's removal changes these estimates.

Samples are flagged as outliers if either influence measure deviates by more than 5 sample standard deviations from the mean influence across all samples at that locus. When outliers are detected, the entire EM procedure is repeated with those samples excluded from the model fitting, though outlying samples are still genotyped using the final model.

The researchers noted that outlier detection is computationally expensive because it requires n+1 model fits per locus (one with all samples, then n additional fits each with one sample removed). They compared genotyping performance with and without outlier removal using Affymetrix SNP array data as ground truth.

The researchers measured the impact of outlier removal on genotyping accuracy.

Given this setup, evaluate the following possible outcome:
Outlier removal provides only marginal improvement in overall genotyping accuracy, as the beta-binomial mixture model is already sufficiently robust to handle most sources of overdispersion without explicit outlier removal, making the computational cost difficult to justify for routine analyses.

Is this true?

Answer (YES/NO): YES